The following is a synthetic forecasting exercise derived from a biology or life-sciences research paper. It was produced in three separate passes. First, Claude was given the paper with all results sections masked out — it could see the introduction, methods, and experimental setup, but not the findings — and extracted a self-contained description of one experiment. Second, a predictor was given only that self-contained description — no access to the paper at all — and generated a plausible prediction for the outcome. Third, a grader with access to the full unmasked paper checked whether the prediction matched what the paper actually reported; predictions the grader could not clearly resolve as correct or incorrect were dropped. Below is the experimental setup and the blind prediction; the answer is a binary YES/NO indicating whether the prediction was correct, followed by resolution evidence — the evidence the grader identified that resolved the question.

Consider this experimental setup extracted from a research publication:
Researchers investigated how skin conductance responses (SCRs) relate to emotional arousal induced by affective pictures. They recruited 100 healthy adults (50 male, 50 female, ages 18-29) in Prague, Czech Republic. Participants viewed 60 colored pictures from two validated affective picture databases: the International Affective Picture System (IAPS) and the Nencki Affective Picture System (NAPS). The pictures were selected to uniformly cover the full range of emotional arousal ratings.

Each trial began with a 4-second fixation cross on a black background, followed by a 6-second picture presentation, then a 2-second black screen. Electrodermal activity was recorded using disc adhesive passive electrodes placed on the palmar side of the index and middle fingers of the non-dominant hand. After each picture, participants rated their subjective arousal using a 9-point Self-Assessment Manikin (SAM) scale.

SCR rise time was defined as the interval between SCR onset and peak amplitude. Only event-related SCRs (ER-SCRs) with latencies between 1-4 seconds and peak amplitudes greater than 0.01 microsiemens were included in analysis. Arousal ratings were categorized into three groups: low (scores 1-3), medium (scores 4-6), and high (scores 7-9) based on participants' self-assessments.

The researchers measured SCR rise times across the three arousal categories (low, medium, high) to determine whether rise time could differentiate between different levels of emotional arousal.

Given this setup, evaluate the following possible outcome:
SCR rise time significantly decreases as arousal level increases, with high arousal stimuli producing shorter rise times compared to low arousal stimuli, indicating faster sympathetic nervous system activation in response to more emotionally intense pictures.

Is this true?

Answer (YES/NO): YES